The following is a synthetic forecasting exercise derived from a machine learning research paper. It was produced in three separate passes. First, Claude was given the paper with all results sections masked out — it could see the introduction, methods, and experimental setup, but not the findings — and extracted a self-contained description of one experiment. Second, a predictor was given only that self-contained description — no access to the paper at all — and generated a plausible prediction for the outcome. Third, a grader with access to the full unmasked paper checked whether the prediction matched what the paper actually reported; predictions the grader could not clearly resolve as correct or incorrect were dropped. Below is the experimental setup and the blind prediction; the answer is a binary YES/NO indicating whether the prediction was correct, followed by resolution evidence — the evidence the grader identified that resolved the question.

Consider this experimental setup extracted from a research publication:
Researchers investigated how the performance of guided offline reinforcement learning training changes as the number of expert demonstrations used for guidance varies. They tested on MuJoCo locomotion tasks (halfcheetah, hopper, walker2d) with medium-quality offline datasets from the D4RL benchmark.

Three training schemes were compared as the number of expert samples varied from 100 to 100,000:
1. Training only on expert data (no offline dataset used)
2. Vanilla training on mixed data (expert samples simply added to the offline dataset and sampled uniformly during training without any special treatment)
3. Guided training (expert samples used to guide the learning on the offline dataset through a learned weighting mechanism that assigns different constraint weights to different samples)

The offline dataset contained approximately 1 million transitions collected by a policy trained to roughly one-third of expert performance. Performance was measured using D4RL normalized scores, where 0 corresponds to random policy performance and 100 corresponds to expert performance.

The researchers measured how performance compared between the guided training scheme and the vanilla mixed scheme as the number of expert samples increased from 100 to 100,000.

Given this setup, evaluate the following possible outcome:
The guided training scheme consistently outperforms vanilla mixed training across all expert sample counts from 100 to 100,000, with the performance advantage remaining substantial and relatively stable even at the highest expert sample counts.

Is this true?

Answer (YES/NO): NO